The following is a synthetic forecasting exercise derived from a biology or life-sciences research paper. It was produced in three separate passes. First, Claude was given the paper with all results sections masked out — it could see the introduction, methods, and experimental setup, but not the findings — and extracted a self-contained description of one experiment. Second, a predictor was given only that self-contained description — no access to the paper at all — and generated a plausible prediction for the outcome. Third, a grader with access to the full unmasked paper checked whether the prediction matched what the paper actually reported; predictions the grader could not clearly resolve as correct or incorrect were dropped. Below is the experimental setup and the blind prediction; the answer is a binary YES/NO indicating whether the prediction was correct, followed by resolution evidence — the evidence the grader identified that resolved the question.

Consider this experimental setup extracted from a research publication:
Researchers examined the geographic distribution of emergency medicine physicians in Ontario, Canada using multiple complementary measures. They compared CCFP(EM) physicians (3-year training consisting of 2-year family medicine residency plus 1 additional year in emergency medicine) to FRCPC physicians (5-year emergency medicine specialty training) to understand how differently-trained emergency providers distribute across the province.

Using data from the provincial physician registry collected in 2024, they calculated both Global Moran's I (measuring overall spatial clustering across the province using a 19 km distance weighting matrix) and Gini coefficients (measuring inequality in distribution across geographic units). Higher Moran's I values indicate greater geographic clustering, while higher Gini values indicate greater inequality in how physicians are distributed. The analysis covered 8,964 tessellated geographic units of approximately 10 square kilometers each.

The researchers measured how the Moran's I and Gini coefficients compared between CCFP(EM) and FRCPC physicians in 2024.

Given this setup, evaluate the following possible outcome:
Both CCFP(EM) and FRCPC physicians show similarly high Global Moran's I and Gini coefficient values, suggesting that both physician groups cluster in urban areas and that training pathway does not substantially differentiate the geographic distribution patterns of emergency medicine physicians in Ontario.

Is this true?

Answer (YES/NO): NO